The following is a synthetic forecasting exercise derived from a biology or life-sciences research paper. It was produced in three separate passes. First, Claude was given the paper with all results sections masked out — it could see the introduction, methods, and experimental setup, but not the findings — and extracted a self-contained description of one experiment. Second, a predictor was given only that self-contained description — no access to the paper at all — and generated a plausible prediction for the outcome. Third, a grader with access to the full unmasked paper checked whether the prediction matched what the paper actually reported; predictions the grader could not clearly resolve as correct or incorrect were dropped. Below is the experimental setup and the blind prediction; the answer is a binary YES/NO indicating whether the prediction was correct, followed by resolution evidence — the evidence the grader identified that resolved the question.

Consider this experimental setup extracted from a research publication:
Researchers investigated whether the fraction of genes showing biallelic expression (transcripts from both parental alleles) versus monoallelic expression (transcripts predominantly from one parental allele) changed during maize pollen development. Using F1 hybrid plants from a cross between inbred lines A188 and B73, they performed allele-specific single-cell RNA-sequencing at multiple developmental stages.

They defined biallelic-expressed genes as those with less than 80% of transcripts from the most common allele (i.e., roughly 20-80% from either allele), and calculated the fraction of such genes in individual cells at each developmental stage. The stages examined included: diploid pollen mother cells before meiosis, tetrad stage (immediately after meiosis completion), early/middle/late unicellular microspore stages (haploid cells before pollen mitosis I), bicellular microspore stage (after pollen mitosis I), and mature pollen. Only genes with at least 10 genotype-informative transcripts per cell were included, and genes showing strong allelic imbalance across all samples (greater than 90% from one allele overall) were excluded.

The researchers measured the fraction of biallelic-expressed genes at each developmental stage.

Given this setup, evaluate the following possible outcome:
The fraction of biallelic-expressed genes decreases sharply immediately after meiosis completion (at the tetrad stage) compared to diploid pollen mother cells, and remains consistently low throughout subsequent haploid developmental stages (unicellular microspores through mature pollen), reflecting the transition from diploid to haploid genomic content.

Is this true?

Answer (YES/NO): NO